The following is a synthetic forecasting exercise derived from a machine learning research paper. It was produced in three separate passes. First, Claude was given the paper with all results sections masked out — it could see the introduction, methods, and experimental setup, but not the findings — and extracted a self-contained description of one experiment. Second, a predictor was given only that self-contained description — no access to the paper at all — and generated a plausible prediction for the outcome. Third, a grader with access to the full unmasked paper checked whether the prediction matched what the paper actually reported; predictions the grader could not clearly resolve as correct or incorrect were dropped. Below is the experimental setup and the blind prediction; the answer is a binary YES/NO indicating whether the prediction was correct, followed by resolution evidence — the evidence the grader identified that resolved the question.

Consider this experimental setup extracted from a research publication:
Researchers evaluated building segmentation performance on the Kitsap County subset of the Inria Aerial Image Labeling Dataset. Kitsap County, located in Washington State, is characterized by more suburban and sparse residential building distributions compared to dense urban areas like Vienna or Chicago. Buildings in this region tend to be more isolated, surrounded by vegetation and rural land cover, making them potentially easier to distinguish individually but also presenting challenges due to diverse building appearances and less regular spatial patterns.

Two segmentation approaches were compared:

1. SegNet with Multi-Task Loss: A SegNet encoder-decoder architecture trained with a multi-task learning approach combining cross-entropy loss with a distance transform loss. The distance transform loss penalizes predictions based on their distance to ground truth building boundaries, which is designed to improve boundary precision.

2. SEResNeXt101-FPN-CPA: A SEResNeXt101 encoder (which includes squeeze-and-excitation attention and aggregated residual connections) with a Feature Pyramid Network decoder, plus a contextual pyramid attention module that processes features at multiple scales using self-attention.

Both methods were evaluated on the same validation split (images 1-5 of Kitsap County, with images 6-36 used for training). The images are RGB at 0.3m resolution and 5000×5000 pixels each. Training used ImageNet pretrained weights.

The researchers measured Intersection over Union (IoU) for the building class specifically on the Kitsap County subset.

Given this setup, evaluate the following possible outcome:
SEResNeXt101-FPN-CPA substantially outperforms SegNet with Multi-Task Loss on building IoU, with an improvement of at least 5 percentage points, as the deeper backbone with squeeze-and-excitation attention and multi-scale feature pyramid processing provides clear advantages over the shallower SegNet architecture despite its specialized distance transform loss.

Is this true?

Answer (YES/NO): NO